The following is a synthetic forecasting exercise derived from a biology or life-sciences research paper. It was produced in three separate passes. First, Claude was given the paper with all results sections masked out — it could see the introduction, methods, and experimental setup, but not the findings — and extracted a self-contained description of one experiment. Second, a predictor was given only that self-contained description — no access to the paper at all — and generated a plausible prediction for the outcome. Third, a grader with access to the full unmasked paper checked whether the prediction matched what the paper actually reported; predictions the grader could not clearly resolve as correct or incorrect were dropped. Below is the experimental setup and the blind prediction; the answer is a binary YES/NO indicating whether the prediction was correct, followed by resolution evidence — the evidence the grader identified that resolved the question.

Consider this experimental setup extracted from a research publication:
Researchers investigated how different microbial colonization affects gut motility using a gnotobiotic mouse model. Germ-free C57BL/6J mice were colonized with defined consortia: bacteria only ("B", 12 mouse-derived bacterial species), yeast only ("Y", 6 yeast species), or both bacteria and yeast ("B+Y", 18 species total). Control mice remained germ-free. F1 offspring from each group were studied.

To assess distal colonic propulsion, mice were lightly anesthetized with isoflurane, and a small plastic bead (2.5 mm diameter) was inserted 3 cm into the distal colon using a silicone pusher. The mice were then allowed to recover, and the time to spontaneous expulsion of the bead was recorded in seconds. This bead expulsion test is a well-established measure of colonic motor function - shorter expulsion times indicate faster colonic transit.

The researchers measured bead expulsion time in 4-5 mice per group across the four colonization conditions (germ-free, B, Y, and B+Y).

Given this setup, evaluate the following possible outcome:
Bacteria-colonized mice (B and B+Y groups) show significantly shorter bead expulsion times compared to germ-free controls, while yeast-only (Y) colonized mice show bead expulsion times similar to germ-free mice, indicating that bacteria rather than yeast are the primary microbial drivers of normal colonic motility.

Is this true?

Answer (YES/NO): NO